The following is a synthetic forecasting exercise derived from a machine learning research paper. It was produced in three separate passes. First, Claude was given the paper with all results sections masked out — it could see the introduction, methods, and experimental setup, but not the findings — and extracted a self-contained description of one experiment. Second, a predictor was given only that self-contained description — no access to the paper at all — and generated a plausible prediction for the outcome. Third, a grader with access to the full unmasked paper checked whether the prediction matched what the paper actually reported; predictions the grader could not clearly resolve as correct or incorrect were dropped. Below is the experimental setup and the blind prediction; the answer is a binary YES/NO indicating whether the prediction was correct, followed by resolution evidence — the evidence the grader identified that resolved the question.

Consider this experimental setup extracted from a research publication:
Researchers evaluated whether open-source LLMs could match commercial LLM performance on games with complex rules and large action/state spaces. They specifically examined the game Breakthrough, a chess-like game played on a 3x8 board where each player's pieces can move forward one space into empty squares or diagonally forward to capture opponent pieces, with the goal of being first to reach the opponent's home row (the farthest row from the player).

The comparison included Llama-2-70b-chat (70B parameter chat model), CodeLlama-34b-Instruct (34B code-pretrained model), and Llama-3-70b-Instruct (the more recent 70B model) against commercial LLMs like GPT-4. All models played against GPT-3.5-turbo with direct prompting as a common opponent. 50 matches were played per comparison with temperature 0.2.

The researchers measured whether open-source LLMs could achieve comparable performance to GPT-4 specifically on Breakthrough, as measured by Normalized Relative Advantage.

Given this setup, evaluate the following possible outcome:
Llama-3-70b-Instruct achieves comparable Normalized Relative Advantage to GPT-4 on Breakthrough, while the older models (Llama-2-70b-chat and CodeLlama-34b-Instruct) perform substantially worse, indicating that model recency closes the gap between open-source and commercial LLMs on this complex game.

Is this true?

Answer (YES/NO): YES